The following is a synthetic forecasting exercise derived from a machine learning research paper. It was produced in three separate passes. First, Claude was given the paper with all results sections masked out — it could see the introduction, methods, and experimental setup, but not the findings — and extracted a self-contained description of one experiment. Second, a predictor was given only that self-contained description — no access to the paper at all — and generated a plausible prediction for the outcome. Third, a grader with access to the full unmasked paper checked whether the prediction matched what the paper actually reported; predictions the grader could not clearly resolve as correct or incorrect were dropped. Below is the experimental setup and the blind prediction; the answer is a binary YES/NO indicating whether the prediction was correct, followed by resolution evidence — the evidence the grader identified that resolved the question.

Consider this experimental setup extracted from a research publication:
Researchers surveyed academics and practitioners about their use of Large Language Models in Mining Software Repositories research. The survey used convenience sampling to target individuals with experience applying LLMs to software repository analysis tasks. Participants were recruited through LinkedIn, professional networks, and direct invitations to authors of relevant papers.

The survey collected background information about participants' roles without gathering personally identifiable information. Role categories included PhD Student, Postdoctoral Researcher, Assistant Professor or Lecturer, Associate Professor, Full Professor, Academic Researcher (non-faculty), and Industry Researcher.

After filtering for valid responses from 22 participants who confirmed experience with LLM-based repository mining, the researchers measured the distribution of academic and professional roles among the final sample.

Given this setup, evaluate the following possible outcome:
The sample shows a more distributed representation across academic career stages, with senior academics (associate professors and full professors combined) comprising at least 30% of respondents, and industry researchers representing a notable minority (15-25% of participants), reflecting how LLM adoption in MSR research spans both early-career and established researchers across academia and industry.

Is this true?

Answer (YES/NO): NO